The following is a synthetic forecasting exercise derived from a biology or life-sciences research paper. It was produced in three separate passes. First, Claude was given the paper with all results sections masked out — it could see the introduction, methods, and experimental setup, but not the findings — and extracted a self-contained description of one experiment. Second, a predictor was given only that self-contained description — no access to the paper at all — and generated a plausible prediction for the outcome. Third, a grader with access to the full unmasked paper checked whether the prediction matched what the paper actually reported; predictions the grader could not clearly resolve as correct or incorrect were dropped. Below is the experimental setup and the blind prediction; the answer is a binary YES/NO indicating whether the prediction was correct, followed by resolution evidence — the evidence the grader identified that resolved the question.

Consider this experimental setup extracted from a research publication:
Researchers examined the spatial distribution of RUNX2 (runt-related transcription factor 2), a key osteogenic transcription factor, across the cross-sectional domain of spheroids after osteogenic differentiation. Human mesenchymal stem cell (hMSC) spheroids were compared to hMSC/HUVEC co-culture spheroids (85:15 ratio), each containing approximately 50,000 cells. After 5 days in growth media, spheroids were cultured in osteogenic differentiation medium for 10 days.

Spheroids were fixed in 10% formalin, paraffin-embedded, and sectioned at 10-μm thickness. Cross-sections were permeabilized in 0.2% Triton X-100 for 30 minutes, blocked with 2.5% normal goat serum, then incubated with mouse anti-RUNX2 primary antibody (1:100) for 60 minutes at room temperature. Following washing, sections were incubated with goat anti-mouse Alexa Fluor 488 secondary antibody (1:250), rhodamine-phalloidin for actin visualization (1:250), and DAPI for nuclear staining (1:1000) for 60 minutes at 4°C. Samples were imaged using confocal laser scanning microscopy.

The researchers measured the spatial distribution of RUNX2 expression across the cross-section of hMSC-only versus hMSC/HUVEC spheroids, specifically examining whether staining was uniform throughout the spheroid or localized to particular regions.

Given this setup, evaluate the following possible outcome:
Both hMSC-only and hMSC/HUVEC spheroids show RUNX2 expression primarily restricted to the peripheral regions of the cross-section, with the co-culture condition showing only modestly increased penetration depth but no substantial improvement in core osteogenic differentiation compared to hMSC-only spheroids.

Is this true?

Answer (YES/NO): NO